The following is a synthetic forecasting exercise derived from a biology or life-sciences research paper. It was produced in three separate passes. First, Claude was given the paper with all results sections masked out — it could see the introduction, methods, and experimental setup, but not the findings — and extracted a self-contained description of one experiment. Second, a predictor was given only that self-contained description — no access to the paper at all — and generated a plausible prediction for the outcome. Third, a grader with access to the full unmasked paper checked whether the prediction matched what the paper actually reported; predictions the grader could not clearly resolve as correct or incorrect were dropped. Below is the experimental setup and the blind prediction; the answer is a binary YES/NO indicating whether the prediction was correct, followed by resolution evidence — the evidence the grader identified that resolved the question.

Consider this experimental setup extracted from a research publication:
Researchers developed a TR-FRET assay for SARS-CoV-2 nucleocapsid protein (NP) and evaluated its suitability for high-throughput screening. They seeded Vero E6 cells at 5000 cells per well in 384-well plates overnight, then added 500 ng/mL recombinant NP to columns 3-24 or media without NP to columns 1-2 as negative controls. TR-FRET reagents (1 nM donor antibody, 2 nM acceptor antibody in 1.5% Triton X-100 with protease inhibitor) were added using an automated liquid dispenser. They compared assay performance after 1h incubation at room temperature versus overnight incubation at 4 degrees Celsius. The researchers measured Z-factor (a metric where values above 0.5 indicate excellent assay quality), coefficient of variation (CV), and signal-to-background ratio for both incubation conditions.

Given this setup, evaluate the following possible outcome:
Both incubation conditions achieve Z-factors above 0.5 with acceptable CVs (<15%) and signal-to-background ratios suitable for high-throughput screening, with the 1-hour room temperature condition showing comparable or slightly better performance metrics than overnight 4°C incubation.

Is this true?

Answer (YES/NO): NO